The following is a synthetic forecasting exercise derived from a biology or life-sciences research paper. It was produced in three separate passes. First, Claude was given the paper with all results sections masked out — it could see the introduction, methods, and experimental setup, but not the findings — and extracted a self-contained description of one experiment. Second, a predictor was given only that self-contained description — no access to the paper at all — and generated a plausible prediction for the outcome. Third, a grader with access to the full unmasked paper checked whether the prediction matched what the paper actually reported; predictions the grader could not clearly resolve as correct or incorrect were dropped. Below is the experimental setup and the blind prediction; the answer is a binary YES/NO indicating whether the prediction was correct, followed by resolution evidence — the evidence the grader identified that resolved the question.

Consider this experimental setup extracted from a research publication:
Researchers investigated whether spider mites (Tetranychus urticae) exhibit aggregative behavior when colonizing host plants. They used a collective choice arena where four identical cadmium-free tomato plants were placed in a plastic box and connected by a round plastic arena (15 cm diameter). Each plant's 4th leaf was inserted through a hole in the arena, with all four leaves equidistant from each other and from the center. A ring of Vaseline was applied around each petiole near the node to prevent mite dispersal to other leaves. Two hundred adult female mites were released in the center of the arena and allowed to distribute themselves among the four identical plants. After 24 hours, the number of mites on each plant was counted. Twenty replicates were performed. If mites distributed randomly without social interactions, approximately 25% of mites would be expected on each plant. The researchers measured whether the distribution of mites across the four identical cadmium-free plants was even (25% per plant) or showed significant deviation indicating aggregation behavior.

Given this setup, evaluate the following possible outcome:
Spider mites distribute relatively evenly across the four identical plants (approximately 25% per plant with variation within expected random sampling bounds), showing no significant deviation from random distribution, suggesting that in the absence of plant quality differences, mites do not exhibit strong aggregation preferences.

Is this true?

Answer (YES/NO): NO